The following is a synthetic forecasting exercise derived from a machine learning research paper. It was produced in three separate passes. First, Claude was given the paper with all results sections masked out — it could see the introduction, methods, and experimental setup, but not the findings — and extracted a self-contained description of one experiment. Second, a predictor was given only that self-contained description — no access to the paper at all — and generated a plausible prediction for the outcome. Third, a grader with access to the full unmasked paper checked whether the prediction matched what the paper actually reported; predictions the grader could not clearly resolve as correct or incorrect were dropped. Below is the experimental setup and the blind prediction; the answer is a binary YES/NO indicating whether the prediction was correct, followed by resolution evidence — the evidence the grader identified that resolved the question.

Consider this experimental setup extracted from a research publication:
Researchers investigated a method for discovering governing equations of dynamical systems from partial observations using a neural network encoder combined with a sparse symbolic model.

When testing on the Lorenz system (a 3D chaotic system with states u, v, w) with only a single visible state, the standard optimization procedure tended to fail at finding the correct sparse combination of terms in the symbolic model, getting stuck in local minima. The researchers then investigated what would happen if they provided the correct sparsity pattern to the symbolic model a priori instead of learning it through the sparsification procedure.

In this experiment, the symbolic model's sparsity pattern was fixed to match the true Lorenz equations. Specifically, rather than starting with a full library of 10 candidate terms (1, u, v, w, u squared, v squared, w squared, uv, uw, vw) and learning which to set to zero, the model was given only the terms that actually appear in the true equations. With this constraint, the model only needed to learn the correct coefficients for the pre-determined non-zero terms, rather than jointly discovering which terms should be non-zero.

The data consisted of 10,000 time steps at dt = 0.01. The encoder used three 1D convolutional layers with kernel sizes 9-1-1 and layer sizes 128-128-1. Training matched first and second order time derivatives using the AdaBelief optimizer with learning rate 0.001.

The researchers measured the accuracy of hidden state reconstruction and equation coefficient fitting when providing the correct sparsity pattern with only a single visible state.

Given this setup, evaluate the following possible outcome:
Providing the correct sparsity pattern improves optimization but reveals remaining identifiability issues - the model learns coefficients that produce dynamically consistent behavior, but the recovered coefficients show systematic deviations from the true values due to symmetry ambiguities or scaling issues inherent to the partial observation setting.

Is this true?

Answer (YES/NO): NO